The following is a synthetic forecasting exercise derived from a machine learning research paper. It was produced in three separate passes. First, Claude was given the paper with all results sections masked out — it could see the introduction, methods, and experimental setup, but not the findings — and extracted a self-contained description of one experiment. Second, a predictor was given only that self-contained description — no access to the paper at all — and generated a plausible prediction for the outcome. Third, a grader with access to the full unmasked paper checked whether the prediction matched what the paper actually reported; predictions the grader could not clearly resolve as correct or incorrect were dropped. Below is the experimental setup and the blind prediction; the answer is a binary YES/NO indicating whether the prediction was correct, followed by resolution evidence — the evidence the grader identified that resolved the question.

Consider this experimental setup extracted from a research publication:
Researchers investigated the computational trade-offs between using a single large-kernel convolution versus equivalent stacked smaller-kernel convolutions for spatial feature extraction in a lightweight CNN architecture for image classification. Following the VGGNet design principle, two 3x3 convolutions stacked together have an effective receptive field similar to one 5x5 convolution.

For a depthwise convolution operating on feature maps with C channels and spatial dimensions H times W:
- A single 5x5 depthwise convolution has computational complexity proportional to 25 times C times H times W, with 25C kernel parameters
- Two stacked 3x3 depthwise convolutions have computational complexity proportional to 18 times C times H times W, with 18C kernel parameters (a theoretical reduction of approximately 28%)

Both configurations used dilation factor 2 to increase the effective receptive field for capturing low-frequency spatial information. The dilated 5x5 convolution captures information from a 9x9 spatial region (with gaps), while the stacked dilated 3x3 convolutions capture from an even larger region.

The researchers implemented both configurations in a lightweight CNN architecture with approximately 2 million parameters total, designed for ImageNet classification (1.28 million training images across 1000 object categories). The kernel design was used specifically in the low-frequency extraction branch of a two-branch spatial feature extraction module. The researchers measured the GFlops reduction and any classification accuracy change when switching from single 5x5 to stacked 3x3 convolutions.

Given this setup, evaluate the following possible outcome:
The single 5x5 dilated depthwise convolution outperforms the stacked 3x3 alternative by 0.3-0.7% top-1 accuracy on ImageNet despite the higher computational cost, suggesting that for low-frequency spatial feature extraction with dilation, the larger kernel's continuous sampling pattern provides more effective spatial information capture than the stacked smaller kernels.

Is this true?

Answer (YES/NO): NO